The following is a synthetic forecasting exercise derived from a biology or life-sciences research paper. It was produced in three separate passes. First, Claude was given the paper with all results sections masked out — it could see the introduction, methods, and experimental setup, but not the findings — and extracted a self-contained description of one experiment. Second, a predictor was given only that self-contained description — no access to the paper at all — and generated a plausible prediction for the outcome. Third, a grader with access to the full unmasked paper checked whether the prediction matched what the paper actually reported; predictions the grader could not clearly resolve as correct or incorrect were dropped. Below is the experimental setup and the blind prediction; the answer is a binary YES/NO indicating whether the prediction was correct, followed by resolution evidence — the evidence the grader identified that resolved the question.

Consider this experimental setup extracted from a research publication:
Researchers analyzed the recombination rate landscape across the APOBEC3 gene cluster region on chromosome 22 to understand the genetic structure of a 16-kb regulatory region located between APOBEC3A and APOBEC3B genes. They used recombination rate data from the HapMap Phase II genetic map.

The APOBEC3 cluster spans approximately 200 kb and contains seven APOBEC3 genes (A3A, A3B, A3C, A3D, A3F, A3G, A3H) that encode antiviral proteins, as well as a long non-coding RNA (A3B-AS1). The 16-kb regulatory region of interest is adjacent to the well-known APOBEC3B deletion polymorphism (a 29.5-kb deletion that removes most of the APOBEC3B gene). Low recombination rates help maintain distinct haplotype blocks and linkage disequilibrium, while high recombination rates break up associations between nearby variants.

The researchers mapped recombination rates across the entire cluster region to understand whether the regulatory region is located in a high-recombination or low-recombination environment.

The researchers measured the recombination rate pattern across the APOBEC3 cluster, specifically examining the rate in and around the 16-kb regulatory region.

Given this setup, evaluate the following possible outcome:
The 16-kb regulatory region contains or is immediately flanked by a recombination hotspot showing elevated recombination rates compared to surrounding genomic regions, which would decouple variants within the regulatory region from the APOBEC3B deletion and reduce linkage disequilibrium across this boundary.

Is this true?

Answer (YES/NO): NO